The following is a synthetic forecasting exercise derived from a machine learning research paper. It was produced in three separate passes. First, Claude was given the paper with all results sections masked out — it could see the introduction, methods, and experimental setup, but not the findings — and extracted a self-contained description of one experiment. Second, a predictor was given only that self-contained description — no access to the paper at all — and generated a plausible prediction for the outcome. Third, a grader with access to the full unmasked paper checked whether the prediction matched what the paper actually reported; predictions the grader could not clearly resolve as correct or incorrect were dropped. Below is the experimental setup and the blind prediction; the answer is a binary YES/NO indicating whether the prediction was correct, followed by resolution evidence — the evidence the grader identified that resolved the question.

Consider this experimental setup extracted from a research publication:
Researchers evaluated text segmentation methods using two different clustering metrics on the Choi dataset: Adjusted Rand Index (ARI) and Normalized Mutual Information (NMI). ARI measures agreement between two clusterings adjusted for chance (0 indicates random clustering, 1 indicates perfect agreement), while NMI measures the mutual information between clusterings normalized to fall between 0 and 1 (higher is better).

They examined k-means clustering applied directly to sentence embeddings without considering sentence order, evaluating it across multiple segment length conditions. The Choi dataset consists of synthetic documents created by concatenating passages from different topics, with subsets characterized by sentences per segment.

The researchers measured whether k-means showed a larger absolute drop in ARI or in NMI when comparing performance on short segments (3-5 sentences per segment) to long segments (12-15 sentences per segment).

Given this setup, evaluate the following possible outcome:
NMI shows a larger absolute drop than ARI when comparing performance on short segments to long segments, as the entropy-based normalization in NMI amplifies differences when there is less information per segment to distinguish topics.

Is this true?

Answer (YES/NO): YES